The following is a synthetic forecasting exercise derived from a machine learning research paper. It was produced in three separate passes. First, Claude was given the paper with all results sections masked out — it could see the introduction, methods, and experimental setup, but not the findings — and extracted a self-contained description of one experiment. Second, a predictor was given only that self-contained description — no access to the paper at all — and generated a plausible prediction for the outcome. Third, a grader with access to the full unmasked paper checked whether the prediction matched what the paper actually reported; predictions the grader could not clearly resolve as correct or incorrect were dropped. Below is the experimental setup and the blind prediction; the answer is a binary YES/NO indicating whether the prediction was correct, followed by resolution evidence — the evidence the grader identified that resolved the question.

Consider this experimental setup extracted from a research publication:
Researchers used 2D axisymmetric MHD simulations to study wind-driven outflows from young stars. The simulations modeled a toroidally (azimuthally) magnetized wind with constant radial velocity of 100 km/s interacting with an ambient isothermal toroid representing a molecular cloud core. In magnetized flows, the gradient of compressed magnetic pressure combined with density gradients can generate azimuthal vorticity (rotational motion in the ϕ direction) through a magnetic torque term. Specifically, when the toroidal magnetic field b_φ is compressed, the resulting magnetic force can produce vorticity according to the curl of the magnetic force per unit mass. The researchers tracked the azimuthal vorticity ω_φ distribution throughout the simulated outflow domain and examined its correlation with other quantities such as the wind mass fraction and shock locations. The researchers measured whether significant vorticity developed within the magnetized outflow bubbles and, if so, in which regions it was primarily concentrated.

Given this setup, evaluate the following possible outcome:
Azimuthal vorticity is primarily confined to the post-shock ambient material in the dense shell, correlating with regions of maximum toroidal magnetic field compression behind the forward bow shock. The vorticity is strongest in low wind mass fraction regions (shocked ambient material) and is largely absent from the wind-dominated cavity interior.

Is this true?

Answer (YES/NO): NO